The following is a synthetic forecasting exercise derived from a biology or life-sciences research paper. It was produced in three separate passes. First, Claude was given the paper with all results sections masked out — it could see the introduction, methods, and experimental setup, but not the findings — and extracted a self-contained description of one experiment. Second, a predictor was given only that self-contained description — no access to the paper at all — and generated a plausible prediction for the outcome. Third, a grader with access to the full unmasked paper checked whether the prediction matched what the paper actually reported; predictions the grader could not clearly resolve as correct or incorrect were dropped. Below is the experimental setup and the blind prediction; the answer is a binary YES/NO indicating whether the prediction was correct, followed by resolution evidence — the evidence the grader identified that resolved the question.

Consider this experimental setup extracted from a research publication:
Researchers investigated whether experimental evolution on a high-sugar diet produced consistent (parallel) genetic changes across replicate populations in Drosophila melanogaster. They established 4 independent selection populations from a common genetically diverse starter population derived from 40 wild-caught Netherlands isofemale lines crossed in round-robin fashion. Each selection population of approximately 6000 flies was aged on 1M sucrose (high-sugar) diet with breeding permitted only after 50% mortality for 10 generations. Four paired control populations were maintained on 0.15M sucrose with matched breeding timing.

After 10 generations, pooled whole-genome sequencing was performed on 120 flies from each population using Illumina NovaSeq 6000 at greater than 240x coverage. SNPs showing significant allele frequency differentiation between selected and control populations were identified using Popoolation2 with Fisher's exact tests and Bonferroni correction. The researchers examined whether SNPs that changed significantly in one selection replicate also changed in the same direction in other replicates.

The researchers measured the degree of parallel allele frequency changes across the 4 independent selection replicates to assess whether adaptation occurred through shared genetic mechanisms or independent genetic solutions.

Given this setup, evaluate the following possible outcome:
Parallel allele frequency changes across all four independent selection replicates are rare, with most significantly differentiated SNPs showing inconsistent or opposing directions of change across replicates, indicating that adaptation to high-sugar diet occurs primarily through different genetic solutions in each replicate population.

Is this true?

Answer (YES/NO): YES